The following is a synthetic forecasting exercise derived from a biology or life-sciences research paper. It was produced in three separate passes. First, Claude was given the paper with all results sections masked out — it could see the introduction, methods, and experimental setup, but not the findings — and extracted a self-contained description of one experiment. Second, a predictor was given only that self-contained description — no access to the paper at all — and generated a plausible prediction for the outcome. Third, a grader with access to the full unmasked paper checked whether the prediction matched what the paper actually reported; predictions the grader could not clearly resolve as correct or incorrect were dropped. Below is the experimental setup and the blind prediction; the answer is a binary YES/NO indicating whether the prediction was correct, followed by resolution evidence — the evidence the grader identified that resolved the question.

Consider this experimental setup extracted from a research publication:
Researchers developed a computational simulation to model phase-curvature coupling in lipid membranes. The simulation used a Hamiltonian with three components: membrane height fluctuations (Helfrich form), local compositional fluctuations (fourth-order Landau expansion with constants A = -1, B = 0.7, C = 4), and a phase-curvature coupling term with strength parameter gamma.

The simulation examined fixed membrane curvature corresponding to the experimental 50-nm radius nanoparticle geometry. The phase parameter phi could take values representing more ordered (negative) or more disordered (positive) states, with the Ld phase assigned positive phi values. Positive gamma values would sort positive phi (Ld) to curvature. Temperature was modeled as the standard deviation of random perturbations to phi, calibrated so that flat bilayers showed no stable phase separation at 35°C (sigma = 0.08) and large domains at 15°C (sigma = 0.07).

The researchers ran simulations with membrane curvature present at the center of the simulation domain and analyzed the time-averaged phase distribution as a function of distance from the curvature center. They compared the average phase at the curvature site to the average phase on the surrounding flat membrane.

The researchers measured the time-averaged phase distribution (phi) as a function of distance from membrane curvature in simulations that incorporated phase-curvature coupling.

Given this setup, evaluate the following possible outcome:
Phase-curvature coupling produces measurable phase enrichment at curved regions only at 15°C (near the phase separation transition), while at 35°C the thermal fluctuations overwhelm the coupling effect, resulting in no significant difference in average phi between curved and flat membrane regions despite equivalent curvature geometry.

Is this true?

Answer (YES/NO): NO